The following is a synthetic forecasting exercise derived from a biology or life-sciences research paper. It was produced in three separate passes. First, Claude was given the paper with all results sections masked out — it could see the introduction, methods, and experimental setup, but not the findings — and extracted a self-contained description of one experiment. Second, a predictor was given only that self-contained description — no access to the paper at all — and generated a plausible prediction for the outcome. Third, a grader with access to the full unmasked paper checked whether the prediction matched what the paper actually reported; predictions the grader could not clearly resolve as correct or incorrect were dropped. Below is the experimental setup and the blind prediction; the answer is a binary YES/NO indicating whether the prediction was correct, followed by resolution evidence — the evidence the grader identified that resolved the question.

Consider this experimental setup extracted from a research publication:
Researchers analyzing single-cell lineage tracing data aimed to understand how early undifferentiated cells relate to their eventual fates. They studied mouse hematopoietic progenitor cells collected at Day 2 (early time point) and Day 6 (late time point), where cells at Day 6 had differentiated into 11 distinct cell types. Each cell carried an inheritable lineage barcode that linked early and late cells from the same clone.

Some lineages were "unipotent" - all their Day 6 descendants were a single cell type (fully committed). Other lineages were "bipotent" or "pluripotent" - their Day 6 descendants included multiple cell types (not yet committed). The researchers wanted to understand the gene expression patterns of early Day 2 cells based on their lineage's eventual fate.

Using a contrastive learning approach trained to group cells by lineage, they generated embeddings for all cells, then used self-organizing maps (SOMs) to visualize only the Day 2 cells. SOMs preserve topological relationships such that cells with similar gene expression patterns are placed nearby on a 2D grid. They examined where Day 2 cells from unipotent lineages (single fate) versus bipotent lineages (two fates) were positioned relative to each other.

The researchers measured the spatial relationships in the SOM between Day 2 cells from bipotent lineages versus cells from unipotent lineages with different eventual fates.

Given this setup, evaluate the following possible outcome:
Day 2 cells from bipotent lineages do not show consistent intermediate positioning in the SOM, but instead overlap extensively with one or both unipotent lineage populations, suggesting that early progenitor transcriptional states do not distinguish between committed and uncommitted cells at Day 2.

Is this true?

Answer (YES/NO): NO